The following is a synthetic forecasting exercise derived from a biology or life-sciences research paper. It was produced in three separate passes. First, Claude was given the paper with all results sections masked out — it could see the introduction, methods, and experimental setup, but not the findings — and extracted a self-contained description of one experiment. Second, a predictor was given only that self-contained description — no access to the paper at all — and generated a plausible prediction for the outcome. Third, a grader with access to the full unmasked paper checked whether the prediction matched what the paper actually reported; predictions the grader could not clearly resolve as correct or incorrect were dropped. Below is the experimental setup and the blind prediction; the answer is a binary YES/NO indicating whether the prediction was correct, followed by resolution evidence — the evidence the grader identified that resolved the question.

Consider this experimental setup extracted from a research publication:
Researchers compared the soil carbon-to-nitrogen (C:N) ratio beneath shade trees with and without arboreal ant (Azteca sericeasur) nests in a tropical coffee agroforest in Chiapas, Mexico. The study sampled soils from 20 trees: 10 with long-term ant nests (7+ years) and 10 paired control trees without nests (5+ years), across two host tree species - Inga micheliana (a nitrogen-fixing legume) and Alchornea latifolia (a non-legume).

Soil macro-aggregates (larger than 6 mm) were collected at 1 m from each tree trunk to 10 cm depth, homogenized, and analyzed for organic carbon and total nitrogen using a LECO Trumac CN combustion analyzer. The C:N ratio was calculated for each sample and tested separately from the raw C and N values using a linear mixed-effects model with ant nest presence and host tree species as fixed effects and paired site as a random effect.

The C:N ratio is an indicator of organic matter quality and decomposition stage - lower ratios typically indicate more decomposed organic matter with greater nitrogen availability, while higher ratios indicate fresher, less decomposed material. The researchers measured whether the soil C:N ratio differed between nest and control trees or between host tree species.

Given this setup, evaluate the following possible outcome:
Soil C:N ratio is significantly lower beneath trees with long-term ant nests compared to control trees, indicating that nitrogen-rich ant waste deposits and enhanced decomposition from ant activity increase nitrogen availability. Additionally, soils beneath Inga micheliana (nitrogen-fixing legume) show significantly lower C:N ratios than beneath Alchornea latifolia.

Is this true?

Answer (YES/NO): NO